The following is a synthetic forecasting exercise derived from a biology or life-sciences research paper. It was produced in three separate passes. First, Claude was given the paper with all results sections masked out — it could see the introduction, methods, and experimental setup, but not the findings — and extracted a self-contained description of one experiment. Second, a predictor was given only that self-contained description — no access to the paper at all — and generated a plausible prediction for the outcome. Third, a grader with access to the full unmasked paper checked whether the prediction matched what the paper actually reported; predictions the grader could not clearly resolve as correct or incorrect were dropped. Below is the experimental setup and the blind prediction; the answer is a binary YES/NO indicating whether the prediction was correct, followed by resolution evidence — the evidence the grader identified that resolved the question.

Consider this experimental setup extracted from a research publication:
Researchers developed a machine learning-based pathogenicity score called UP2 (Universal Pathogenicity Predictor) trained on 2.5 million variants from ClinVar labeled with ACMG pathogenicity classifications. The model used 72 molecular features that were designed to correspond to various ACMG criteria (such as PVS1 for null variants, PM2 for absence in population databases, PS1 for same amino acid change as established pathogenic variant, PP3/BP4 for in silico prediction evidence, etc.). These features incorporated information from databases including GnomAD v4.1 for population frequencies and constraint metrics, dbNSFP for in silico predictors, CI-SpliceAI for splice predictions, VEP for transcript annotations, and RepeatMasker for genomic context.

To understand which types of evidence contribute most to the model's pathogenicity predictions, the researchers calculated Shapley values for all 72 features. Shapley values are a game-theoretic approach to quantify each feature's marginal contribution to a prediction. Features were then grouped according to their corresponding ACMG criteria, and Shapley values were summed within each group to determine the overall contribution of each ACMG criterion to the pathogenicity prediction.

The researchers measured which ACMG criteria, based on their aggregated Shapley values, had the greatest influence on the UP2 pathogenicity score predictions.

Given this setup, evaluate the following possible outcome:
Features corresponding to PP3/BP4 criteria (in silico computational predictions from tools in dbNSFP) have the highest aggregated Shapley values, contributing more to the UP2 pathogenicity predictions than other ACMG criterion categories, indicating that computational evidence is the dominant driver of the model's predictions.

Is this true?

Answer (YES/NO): NO